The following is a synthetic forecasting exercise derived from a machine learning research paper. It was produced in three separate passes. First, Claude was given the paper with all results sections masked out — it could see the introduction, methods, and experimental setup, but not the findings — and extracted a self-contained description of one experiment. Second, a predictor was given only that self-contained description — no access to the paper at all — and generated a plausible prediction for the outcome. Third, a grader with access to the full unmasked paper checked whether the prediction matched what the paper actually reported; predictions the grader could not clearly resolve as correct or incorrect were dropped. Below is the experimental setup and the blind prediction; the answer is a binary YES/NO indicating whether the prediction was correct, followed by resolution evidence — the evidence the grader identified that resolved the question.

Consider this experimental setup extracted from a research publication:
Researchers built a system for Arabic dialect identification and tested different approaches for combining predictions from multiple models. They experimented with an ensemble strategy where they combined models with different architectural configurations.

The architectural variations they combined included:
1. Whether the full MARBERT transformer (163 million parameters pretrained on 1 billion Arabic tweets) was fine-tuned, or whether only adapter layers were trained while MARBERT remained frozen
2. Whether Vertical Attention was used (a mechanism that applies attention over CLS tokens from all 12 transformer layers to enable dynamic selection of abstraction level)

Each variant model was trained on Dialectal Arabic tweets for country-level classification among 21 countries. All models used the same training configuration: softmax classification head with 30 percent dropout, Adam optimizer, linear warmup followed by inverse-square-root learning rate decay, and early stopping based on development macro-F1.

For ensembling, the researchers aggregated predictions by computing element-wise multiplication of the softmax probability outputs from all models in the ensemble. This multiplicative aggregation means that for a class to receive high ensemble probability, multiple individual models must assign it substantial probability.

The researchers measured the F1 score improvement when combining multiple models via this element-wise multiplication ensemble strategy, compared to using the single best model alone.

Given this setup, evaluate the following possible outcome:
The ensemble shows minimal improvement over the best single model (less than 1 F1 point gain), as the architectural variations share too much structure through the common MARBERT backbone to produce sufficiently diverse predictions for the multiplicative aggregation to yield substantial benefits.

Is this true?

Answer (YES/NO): NO